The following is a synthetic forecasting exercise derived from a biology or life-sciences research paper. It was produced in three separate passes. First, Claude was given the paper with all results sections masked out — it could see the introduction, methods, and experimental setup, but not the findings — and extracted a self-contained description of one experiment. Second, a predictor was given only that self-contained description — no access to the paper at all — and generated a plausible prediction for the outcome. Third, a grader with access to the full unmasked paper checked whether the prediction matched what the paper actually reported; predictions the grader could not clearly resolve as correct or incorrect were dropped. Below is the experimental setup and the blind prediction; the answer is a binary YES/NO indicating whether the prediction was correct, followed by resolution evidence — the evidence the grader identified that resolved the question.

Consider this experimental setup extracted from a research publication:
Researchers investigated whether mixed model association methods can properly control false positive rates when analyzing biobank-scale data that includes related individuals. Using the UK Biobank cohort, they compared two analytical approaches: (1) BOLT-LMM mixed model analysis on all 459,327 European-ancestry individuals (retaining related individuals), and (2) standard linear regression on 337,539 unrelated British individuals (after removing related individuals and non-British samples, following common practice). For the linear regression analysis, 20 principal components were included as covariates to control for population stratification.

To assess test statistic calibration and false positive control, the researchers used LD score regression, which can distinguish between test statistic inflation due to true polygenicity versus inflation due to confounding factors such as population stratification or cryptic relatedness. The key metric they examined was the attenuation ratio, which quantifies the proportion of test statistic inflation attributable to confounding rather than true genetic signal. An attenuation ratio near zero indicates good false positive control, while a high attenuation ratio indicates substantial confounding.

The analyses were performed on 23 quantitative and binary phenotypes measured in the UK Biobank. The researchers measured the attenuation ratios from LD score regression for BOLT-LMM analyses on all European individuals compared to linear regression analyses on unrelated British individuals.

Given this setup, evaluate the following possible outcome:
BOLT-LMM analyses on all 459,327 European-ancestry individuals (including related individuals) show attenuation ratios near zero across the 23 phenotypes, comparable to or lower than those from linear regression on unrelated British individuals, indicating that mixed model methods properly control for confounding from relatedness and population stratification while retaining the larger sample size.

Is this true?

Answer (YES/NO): YES